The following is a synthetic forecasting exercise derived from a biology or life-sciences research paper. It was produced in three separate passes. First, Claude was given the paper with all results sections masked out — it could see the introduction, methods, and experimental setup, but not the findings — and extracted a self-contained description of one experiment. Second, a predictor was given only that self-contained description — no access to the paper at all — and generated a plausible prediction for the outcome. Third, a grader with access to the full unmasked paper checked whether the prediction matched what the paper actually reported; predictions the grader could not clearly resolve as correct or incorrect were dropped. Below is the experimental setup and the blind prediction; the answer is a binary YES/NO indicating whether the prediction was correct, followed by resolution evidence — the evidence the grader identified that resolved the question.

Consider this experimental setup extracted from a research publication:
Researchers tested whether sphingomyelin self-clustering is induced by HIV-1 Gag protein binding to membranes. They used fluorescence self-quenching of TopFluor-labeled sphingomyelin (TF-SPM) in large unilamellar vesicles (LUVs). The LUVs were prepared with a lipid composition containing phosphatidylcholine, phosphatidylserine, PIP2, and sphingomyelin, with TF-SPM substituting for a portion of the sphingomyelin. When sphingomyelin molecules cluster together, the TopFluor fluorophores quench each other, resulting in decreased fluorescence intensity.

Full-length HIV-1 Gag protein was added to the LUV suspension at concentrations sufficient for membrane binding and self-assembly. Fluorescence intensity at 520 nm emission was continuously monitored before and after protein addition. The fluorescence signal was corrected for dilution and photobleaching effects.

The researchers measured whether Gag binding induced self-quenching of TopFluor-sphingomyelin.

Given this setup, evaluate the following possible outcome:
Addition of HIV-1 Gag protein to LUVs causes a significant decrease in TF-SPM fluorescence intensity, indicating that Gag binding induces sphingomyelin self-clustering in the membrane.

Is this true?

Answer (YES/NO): NO